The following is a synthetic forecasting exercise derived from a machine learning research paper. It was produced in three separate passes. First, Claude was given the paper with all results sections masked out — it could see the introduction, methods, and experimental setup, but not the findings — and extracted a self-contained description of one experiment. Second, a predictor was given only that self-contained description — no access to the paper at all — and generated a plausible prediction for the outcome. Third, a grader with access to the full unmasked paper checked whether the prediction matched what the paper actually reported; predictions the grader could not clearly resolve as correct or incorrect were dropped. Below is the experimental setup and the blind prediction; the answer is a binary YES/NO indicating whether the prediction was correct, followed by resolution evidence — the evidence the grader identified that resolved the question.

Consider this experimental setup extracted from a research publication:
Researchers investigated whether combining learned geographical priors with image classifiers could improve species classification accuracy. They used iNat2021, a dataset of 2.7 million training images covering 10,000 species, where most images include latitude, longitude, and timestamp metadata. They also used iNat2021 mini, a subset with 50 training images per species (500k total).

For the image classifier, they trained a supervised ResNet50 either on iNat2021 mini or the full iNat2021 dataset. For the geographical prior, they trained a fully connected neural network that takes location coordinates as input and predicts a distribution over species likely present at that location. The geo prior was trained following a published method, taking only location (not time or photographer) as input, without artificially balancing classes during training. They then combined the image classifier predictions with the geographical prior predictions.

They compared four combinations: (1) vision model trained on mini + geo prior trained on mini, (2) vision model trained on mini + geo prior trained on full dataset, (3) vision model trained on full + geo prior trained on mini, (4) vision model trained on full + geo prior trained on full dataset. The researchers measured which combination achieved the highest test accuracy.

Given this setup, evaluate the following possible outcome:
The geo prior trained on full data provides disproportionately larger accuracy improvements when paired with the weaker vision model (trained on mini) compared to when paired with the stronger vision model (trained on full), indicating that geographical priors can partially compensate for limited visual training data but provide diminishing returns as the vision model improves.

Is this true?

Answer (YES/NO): YES